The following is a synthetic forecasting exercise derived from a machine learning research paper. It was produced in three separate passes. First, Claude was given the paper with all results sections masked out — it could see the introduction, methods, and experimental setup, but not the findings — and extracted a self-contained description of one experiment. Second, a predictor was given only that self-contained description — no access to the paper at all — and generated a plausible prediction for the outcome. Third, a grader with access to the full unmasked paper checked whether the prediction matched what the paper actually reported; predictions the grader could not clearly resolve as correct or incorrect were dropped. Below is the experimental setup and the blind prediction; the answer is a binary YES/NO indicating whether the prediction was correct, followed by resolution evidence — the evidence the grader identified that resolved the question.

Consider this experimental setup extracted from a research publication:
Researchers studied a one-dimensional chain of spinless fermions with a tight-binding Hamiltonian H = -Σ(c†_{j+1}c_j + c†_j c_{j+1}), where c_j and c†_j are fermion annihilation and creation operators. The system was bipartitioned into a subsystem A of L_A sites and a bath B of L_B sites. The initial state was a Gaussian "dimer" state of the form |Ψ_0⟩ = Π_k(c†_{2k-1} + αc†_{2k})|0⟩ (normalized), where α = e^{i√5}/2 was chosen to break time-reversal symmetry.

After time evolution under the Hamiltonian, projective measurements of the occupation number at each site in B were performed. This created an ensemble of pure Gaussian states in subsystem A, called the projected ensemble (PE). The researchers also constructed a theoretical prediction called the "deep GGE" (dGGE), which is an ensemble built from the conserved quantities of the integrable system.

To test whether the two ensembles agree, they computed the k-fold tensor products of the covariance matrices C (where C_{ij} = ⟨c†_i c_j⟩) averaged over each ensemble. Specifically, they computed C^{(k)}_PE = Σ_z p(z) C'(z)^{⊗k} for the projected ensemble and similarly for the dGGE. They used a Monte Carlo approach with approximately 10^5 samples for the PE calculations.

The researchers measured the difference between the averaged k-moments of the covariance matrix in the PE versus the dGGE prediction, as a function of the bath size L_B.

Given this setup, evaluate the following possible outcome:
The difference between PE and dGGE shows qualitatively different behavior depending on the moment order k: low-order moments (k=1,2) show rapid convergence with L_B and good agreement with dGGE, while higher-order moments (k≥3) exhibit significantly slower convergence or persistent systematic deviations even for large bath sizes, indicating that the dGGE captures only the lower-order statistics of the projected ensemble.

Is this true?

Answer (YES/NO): NO